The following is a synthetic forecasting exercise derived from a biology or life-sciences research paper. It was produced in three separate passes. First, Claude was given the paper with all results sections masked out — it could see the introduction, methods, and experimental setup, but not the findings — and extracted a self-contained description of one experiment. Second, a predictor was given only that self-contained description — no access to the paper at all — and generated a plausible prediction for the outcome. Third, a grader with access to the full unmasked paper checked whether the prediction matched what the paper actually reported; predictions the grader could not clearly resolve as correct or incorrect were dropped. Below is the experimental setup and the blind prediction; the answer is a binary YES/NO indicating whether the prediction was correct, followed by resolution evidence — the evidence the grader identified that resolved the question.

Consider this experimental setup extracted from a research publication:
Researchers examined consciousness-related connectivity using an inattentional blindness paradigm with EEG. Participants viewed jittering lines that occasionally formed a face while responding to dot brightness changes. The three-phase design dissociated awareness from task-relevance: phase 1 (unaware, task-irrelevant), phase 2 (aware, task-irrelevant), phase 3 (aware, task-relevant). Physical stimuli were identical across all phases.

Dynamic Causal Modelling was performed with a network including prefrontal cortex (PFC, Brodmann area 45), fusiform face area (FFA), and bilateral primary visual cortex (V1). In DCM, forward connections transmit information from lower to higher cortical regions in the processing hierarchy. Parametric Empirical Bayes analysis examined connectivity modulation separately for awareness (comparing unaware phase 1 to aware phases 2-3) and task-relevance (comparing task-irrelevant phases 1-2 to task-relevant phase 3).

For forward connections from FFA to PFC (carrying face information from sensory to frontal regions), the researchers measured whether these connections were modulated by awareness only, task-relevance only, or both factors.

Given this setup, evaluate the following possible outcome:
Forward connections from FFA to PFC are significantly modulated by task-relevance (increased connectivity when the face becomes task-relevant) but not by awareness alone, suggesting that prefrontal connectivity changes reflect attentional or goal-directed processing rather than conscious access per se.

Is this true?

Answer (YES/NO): NO